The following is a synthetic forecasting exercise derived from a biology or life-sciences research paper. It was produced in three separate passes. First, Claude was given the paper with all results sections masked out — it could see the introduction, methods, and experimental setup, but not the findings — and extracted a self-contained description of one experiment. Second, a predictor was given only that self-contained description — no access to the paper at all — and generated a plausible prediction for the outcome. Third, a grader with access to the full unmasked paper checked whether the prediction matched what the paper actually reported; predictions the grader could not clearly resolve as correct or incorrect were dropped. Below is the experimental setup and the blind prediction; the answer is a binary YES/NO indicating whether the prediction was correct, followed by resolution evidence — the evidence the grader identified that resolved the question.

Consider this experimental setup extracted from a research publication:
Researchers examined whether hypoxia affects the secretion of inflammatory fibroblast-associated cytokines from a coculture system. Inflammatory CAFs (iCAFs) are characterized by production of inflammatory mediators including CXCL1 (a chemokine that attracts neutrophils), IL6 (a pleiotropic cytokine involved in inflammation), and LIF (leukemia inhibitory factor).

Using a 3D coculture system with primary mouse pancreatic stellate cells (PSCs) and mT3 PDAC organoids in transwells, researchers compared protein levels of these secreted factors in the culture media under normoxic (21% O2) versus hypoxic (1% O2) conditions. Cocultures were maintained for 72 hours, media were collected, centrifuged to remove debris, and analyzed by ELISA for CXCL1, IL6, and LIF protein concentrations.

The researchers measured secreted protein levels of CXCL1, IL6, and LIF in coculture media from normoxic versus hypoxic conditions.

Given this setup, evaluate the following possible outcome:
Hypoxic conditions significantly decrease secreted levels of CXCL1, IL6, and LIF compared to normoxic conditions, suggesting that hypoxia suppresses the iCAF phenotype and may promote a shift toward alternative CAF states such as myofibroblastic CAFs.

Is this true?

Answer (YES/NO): NO